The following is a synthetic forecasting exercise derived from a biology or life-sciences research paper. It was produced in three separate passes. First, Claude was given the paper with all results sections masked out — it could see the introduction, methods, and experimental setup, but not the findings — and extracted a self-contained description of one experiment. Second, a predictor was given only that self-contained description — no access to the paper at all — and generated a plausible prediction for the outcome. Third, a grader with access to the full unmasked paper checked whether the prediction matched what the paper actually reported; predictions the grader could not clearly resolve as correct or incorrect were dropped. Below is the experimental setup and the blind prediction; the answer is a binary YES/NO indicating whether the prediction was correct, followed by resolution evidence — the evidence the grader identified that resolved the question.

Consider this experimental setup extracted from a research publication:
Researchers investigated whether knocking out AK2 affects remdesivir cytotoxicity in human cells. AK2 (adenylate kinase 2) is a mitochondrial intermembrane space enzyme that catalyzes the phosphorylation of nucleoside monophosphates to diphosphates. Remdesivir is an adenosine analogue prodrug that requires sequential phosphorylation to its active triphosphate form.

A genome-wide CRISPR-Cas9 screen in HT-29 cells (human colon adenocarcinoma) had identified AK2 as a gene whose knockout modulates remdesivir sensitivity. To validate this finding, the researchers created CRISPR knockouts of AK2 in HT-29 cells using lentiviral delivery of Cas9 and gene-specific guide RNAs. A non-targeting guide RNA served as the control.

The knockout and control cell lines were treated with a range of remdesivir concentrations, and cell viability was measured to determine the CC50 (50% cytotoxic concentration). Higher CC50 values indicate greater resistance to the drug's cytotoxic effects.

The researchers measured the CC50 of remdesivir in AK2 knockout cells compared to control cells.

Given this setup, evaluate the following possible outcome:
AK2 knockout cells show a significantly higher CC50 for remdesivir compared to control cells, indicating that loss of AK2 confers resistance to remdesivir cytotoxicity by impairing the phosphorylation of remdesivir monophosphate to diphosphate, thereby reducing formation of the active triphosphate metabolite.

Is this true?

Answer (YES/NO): YES